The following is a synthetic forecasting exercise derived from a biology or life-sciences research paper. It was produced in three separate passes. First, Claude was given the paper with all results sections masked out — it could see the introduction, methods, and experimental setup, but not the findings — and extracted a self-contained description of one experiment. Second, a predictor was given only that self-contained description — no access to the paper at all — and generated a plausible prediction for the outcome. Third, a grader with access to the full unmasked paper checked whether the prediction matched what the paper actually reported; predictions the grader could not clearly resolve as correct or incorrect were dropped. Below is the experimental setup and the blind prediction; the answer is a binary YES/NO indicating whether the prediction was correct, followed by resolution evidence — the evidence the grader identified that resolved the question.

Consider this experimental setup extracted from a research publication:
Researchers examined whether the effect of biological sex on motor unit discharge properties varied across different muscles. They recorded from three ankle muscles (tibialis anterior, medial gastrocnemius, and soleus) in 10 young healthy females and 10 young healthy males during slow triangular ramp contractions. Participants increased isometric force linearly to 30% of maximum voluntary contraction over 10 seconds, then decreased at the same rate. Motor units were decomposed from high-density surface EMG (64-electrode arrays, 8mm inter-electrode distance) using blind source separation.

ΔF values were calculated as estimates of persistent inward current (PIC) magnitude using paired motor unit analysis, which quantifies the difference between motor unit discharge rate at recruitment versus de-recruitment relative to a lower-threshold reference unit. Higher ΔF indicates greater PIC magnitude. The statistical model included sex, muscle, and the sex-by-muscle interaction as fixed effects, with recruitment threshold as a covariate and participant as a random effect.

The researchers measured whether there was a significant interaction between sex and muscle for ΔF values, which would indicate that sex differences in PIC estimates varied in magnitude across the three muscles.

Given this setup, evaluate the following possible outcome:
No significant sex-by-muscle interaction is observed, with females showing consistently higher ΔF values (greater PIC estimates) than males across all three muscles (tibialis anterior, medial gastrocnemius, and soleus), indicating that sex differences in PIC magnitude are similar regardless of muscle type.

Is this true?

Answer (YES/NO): YES